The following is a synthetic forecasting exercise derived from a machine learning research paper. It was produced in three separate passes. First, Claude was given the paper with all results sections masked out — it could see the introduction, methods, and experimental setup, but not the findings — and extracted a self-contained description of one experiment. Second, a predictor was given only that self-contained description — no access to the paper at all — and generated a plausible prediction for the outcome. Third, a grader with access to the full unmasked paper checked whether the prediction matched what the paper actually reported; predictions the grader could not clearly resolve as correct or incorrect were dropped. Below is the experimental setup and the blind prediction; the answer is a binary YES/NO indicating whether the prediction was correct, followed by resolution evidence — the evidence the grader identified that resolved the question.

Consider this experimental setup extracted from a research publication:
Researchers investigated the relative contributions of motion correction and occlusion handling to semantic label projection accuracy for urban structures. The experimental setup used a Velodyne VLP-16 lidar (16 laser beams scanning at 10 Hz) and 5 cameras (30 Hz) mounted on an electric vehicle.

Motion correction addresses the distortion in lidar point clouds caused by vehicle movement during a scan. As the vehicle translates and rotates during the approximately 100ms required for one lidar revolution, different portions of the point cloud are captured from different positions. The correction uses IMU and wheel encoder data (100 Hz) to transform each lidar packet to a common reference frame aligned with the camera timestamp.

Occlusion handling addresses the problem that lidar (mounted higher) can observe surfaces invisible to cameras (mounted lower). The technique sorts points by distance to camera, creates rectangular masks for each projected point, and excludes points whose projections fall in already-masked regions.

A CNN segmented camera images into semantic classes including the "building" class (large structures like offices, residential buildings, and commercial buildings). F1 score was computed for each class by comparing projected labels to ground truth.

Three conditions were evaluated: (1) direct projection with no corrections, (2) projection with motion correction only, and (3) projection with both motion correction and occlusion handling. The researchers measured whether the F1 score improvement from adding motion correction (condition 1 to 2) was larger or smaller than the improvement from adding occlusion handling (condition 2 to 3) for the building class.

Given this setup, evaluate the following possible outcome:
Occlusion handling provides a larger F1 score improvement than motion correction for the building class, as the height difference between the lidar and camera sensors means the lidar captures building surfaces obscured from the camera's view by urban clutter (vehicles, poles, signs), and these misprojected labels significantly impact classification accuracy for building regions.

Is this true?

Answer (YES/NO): YES